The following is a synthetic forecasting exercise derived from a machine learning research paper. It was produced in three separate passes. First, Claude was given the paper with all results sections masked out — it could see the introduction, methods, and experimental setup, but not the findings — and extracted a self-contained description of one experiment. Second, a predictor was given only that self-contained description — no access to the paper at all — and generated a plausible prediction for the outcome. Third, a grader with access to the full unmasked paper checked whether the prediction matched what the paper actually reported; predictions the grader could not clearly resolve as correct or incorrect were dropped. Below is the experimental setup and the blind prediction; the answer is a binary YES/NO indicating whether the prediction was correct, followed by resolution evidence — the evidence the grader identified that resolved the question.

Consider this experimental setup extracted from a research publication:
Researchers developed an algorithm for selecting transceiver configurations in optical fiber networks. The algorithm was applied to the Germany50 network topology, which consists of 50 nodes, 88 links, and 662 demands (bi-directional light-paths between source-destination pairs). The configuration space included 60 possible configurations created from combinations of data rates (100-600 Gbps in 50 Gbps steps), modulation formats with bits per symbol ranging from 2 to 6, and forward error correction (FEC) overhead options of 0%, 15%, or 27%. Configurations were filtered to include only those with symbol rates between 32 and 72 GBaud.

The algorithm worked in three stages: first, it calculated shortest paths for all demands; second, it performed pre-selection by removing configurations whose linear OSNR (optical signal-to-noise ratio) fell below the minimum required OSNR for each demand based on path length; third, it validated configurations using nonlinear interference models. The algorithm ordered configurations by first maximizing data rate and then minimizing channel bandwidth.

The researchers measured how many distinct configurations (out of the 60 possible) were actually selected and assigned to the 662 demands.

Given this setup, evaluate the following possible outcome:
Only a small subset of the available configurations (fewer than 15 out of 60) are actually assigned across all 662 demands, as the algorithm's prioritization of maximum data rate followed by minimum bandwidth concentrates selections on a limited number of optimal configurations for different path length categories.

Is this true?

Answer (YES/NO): NO